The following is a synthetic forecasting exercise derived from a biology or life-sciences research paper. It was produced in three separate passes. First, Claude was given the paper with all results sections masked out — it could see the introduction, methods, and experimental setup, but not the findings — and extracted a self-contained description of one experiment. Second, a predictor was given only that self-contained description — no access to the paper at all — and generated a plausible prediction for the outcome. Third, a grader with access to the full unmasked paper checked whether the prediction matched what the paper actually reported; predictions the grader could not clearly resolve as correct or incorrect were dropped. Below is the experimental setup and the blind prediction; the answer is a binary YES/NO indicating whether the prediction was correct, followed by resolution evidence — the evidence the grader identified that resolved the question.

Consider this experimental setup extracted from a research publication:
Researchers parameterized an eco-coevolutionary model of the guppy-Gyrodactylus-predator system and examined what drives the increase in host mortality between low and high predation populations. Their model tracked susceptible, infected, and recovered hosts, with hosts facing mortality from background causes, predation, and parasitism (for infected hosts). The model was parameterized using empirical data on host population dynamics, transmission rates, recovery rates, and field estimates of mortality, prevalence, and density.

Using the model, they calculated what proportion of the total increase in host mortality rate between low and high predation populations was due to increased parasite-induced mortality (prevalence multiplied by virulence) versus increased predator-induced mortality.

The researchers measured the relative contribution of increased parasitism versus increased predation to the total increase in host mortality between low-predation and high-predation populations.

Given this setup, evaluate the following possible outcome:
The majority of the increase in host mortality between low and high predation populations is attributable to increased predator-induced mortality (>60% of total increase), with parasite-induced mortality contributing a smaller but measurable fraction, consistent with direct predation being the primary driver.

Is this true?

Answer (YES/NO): NO